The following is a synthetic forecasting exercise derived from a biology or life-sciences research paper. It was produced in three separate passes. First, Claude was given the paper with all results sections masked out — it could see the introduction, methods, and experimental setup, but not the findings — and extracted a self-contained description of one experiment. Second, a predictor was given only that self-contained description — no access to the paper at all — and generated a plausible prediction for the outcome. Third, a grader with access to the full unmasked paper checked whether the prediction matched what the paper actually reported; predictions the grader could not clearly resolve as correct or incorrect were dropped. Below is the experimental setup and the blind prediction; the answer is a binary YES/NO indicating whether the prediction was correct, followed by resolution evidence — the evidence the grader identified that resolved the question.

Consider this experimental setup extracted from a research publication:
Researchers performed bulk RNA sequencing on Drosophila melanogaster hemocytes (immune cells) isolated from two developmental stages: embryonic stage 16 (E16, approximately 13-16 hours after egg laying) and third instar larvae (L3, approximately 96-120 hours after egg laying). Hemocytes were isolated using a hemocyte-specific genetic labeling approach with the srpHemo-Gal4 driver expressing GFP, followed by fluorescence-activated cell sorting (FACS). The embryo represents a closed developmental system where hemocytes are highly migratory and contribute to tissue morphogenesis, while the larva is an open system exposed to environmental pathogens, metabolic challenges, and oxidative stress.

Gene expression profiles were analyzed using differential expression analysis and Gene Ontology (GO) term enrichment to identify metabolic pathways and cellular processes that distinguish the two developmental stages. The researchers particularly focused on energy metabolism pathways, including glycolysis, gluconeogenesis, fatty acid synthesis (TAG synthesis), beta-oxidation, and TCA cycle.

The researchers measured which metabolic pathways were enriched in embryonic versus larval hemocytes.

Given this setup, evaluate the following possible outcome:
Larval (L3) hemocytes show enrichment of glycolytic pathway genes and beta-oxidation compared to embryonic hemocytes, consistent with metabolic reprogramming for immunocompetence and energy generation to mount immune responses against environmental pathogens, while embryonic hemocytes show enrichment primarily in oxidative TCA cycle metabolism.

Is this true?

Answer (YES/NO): NO